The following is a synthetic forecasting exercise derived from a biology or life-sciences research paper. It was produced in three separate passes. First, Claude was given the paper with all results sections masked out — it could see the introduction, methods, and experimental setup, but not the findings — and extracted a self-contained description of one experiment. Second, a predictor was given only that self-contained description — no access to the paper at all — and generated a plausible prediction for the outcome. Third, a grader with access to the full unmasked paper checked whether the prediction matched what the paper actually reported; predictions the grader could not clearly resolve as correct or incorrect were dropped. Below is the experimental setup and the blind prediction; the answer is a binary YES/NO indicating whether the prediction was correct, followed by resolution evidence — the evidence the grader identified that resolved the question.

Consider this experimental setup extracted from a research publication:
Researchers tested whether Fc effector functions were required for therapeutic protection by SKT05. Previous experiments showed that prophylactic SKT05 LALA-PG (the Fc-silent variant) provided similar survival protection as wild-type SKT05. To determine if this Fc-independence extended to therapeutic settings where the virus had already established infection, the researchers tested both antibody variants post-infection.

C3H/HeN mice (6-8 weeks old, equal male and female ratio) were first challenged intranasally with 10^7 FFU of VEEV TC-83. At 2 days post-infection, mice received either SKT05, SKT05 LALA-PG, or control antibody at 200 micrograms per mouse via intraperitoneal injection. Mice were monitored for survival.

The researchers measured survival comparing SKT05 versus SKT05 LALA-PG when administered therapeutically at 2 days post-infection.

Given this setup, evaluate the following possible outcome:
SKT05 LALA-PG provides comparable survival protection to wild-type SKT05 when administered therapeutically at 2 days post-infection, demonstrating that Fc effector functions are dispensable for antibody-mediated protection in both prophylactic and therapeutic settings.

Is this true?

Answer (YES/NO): NO